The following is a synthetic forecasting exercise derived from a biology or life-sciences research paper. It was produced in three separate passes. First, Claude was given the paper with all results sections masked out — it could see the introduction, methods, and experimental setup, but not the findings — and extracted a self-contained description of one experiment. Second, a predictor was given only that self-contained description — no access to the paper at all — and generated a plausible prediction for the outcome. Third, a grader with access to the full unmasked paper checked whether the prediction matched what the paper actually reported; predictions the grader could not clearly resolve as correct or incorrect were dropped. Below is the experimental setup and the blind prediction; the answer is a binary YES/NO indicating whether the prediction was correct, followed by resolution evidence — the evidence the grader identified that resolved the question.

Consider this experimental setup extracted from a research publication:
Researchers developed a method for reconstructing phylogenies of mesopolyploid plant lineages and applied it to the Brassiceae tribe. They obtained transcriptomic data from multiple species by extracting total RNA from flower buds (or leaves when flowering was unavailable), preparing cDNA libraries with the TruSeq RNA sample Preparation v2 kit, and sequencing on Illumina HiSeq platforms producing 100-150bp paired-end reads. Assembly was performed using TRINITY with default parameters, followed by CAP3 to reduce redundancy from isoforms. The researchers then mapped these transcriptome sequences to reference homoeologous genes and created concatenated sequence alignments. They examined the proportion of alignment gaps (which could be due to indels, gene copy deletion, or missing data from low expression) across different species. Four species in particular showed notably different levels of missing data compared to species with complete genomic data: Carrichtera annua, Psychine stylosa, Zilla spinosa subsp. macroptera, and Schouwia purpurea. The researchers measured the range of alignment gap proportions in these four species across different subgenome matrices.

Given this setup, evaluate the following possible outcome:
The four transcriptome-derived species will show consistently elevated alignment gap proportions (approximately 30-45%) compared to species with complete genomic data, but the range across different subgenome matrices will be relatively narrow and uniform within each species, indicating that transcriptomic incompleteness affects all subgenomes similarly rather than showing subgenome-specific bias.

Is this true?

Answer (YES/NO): NO